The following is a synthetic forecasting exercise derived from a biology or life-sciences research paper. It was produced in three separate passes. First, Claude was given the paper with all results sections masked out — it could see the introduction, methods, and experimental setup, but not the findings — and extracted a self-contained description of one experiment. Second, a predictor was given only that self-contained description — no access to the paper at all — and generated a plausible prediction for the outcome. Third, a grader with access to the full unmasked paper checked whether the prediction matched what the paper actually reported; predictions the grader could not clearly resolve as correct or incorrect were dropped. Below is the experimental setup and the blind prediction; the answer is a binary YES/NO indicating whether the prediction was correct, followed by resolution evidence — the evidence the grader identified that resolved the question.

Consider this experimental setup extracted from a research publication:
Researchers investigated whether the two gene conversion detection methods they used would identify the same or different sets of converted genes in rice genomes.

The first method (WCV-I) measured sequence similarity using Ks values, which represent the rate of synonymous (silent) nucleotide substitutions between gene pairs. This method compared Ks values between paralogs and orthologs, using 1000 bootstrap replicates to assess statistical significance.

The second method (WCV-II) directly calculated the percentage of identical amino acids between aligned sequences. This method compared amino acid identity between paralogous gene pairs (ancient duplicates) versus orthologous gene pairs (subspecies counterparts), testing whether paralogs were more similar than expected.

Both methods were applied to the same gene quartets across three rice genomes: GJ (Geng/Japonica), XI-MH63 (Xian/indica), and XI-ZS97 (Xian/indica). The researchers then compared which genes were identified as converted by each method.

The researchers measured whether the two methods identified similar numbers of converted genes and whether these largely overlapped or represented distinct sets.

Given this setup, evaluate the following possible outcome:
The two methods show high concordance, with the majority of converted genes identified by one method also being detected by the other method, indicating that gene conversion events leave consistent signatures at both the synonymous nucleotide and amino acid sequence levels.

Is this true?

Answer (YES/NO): NO